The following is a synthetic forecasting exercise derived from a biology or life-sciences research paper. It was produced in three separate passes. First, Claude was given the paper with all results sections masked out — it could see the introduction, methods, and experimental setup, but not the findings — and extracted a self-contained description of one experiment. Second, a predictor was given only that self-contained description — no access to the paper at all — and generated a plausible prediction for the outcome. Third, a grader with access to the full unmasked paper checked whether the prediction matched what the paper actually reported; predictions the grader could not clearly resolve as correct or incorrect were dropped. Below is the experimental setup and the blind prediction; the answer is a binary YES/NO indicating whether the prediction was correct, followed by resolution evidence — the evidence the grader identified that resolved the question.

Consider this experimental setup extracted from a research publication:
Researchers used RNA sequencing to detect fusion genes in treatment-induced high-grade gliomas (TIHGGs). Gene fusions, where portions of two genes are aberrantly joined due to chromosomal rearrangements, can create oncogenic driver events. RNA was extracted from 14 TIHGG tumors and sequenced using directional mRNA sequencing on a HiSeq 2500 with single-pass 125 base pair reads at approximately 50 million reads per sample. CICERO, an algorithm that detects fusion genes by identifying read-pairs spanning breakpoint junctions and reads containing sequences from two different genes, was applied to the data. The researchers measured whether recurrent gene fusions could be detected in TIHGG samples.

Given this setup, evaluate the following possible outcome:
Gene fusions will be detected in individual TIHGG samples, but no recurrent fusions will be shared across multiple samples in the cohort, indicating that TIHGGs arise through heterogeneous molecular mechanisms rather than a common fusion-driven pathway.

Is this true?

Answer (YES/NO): NO